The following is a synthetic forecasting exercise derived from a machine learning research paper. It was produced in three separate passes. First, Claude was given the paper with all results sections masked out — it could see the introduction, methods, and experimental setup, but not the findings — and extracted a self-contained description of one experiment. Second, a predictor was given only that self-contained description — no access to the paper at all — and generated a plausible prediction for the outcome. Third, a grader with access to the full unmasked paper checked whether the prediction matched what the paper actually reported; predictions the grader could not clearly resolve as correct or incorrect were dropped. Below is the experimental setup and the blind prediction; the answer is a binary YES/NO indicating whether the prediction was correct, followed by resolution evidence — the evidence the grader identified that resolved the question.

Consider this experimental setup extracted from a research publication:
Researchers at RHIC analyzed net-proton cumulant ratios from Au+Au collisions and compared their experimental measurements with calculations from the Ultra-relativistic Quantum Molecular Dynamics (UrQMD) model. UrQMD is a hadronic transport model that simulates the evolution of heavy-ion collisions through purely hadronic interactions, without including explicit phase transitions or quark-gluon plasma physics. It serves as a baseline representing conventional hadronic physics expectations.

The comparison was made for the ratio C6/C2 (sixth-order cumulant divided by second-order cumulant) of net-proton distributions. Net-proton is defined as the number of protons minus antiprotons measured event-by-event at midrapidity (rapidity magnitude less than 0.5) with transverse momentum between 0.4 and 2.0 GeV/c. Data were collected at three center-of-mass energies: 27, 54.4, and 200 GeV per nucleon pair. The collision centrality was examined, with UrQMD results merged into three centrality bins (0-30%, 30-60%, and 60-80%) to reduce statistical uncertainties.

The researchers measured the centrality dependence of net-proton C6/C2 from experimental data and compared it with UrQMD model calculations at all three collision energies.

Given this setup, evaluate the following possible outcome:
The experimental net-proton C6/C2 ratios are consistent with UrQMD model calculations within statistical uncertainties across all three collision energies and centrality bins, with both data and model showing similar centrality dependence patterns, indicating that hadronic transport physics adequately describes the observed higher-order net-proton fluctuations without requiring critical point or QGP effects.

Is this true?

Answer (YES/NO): NO